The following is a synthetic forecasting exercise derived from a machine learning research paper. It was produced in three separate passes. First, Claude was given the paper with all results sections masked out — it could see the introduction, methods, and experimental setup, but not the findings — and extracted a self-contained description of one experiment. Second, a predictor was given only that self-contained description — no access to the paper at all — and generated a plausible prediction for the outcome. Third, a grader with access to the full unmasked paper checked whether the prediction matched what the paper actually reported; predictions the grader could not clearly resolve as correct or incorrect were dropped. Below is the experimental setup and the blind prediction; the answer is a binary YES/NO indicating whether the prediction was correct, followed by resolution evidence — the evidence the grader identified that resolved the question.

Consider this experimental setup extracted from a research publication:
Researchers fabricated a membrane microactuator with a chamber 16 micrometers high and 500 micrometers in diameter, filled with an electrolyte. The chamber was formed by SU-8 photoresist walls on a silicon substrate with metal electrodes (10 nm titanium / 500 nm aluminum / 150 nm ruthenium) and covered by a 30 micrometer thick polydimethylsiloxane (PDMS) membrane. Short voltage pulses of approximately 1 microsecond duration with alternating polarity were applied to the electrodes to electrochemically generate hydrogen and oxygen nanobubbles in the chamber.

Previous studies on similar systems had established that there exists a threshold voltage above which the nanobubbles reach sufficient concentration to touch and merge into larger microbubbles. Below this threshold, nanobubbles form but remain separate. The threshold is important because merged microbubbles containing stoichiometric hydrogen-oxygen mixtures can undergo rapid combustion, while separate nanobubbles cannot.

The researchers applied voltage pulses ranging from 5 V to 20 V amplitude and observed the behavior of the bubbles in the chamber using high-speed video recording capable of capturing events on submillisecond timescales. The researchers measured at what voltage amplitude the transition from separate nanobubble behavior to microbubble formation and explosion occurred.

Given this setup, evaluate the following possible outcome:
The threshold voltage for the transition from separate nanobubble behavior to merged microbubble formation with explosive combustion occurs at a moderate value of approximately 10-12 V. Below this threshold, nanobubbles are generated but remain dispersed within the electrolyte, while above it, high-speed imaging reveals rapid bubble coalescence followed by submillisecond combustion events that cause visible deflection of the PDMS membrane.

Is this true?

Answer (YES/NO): NO